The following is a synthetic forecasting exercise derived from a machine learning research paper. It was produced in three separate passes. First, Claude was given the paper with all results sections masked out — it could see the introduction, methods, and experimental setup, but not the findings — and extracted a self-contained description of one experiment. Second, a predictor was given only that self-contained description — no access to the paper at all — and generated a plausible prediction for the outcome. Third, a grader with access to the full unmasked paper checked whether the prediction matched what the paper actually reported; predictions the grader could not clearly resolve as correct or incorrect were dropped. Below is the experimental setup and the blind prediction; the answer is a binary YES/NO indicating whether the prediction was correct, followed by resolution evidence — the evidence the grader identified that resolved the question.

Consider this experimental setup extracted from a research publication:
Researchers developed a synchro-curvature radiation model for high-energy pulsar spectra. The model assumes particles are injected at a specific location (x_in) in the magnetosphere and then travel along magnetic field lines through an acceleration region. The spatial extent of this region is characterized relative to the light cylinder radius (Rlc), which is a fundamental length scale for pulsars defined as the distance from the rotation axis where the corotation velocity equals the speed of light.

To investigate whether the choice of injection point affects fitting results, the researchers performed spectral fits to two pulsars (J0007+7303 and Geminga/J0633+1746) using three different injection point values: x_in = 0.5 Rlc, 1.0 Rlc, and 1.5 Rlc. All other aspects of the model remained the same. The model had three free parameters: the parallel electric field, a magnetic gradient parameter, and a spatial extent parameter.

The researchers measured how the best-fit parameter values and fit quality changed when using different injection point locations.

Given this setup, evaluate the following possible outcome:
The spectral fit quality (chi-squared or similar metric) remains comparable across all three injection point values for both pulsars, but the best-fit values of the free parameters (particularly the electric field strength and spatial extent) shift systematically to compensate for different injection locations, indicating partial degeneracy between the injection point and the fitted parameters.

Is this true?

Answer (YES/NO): NO